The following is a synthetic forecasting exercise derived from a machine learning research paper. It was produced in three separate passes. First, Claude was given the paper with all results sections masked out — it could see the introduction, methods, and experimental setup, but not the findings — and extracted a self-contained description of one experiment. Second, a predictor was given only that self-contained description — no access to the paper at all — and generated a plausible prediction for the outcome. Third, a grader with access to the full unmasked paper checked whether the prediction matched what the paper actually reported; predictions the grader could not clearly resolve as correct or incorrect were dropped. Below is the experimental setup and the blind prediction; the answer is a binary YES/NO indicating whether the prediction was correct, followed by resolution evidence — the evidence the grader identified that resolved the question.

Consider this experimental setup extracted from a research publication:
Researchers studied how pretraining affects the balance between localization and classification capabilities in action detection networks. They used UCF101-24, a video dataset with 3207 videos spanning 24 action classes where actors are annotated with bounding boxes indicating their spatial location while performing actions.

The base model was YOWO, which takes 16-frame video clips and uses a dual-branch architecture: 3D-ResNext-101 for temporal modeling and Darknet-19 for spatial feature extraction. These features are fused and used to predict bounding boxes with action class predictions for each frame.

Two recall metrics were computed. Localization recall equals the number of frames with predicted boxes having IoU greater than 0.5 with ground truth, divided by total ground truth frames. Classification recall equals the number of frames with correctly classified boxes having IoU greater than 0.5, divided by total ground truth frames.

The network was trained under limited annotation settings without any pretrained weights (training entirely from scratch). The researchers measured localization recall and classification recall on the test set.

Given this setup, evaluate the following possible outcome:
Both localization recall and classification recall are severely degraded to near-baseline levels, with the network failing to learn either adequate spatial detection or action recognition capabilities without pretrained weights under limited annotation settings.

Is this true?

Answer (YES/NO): NO